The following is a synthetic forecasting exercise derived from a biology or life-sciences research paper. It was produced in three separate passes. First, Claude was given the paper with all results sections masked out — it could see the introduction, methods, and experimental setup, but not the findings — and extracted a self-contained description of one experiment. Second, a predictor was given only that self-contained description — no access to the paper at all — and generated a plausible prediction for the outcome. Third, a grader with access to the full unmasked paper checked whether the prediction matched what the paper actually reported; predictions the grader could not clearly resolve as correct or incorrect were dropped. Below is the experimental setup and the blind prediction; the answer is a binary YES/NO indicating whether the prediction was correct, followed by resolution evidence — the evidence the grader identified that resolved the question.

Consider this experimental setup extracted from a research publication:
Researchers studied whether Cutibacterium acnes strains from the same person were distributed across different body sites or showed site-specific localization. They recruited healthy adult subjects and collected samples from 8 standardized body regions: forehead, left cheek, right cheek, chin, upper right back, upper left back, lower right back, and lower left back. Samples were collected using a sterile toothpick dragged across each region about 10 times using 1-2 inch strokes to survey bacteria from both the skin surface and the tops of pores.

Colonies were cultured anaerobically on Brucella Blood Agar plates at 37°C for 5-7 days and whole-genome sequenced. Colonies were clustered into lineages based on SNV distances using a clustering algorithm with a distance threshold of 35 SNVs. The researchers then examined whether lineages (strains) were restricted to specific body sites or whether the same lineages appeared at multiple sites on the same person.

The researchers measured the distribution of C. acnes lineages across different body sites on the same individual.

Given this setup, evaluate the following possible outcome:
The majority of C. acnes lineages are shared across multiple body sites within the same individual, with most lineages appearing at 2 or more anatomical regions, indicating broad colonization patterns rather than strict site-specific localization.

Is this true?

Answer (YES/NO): YES